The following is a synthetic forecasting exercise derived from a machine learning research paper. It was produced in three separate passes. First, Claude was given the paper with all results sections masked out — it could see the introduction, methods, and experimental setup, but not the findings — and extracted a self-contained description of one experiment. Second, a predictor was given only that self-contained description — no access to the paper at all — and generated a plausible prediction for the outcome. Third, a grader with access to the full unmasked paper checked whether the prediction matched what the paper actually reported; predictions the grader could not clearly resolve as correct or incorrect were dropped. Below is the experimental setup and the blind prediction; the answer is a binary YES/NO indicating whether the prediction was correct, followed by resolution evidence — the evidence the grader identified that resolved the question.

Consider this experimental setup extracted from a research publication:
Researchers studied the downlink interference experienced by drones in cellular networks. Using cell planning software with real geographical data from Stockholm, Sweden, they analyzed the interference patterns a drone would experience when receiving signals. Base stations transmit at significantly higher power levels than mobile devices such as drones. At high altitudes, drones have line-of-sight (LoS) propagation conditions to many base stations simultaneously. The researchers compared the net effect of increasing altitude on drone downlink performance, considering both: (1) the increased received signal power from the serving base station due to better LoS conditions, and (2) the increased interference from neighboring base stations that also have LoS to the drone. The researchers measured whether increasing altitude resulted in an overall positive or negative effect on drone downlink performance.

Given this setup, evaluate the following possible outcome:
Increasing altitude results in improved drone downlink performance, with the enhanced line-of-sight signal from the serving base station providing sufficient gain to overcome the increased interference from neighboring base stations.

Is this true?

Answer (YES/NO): NO